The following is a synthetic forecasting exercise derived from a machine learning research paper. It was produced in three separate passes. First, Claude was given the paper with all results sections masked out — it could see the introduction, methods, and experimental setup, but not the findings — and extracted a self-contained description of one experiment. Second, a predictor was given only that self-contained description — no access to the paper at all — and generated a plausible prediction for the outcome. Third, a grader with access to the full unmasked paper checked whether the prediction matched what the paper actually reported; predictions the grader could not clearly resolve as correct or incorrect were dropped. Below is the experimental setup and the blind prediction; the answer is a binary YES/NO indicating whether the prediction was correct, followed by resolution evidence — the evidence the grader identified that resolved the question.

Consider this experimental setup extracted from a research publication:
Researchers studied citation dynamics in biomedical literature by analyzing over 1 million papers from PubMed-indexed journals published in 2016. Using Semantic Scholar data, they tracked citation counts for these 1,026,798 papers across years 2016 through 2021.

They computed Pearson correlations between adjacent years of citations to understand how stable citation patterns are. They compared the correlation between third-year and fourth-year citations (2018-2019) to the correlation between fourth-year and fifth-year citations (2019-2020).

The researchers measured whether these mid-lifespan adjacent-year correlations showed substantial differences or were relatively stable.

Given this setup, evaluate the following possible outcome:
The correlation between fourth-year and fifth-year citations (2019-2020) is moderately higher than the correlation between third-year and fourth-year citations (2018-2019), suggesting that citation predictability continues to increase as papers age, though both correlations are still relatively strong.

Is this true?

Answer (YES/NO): NO